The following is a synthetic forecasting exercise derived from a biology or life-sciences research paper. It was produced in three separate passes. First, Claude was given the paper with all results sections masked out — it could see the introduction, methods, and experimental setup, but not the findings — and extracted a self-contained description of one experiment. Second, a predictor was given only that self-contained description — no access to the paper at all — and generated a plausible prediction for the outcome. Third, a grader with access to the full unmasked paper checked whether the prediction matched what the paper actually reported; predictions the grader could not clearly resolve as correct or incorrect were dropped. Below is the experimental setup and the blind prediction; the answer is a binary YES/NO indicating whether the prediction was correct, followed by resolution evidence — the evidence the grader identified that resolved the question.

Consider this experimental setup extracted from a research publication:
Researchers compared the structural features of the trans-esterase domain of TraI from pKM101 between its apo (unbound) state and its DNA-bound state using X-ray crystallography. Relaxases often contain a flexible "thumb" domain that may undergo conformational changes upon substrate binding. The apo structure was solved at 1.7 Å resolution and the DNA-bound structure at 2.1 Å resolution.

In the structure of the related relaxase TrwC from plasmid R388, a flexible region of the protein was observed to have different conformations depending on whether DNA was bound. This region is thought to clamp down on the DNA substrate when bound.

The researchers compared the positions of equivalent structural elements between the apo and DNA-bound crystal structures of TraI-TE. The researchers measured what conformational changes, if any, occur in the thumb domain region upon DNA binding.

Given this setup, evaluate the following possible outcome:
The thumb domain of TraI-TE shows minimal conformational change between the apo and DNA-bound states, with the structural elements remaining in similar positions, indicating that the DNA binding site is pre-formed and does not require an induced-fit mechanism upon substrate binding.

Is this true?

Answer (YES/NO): NO